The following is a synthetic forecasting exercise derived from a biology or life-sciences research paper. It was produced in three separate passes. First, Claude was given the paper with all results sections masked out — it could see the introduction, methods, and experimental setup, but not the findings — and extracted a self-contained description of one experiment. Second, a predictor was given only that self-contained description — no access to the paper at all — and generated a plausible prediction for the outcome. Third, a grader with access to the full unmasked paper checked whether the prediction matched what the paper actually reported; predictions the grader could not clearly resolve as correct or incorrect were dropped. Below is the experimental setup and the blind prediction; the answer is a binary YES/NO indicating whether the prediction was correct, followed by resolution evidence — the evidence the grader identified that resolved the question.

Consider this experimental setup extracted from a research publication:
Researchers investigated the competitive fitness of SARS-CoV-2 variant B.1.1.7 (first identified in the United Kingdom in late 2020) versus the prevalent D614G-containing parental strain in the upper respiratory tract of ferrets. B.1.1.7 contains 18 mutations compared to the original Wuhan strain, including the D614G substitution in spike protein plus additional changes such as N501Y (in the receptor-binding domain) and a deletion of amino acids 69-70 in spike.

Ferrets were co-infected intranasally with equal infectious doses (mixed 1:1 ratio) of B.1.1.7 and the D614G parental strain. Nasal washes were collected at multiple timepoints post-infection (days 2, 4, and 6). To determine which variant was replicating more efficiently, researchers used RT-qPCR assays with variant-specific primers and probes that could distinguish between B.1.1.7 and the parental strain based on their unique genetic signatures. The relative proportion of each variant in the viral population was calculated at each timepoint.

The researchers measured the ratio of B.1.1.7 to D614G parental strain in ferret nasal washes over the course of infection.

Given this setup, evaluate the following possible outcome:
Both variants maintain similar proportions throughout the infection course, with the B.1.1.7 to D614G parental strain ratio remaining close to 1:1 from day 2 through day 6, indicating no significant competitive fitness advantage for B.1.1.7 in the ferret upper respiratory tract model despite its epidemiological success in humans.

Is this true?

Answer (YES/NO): NO